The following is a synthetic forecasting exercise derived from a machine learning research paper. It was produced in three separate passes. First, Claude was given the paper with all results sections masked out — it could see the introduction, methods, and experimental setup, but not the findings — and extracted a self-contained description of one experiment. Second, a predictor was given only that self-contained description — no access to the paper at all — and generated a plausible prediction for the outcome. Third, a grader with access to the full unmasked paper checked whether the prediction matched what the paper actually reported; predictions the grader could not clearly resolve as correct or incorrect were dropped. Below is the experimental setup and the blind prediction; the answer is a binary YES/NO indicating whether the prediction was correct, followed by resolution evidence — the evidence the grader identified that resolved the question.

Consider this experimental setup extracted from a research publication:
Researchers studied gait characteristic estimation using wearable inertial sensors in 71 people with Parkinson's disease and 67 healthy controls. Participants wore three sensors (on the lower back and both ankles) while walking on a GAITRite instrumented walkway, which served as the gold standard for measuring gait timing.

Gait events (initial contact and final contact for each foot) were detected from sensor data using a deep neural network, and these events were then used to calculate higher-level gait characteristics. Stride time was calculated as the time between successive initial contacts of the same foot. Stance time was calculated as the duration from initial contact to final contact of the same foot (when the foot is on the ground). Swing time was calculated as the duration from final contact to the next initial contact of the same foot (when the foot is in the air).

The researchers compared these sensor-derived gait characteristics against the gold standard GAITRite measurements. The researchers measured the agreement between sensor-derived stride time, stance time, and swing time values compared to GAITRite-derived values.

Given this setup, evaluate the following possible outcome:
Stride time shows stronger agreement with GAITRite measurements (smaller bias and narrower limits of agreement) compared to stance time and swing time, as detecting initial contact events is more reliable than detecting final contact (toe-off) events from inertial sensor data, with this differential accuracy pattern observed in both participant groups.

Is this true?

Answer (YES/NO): NO